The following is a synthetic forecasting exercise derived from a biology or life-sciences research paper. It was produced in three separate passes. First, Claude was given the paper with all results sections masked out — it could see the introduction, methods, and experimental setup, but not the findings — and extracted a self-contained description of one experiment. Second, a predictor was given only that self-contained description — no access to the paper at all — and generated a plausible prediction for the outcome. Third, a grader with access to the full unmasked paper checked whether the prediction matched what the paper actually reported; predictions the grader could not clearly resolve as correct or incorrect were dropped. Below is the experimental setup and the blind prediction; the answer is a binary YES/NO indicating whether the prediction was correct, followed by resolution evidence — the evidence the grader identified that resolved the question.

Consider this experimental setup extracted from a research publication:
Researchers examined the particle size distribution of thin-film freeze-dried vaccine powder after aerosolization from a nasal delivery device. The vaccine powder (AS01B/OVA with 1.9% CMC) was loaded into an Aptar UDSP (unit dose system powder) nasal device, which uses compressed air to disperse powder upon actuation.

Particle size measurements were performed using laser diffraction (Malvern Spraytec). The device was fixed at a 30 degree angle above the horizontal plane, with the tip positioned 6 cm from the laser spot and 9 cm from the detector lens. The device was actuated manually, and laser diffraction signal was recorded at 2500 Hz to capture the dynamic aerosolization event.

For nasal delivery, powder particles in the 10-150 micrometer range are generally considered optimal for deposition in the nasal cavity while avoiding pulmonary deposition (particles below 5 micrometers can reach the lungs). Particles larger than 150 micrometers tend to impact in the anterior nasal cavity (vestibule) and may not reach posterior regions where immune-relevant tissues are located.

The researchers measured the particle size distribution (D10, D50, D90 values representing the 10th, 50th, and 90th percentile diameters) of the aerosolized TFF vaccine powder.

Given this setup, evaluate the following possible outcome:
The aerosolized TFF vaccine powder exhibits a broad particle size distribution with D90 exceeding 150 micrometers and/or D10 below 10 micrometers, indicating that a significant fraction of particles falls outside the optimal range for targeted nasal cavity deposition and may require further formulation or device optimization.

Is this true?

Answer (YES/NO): NO